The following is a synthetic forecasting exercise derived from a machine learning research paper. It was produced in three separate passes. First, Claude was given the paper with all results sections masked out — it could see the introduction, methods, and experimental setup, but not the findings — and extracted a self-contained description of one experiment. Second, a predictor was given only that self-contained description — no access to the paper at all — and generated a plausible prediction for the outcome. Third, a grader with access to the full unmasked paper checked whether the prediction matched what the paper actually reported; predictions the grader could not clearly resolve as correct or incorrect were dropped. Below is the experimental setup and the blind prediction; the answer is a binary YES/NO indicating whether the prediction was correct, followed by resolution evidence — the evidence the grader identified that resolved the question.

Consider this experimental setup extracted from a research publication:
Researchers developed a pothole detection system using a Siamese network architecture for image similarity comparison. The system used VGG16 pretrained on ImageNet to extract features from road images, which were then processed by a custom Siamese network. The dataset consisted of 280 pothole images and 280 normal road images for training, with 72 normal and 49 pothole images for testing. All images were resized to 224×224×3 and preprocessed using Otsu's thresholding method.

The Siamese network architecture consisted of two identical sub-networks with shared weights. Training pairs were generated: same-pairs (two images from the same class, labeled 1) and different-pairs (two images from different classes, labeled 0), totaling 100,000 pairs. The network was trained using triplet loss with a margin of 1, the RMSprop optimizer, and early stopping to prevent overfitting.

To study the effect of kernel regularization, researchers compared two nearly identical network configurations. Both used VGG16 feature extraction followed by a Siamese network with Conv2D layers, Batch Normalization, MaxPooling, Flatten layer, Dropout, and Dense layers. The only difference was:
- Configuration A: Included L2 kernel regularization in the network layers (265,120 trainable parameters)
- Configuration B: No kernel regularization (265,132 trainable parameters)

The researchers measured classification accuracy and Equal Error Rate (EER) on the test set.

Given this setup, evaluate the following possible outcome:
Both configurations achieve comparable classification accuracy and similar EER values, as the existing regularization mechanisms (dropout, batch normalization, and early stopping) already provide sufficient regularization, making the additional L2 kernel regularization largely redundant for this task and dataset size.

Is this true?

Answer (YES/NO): NO